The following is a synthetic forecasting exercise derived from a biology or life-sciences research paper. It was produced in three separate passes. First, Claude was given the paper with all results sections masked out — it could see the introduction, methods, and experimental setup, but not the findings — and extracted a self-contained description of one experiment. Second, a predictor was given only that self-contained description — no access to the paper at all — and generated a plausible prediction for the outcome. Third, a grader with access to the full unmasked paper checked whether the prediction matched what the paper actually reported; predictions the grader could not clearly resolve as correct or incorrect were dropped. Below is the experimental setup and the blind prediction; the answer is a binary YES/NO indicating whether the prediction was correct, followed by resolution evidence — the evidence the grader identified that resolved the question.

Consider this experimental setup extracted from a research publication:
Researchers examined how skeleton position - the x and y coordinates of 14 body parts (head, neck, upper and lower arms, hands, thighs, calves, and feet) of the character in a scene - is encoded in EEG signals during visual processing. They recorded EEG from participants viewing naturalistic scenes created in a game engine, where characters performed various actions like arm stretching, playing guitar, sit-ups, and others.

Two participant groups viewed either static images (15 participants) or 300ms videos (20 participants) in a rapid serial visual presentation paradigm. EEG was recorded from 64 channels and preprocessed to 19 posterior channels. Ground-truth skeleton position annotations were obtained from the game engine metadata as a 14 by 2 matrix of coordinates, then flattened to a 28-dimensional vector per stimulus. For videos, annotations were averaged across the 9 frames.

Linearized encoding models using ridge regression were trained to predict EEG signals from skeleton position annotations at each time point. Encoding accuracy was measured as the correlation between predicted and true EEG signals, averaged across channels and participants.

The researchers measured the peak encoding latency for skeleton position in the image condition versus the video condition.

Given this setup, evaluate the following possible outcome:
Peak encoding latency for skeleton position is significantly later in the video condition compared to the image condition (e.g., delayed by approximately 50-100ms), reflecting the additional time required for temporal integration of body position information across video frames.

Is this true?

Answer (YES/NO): NO